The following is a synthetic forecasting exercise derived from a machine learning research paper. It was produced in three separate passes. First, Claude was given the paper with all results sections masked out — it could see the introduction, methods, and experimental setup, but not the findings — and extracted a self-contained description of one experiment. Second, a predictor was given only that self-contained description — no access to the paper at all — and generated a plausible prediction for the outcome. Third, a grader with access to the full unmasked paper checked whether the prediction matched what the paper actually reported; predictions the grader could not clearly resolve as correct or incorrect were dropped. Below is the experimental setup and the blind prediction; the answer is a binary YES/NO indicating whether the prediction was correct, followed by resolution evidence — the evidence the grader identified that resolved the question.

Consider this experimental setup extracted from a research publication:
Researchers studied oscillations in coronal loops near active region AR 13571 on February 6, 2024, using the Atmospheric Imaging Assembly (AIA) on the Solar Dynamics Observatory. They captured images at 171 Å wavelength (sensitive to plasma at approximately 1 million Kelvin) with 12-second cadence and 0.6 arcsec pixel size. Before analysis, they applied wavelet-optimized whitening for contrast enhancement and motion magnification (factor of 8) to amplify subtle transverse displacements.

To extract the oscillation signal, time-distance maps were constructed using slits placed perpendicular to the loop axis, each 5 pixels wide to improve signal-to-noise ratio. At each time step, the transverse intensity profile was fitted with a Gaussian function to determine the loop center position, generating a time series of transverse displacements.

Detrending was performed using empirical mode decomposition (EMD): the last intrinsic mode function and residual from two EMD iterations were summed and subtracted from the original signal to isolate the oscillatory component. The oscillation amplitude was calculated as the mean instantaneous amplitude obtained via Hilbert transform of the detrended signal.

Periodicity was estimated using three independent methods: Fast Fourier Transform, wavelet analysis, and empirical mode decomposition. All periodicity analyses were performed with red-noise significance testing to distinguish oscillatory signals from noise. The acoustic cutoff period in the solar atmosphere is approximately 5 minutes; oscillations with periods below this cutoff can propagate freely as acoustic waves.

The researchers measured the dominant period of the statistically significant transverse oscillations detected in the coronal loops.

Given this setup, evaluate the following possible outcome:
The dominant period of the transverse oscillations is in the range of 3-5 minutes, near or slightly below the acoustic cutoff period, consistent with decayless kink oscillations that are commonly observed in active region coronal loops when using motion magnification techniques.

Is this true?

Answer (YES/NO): NO